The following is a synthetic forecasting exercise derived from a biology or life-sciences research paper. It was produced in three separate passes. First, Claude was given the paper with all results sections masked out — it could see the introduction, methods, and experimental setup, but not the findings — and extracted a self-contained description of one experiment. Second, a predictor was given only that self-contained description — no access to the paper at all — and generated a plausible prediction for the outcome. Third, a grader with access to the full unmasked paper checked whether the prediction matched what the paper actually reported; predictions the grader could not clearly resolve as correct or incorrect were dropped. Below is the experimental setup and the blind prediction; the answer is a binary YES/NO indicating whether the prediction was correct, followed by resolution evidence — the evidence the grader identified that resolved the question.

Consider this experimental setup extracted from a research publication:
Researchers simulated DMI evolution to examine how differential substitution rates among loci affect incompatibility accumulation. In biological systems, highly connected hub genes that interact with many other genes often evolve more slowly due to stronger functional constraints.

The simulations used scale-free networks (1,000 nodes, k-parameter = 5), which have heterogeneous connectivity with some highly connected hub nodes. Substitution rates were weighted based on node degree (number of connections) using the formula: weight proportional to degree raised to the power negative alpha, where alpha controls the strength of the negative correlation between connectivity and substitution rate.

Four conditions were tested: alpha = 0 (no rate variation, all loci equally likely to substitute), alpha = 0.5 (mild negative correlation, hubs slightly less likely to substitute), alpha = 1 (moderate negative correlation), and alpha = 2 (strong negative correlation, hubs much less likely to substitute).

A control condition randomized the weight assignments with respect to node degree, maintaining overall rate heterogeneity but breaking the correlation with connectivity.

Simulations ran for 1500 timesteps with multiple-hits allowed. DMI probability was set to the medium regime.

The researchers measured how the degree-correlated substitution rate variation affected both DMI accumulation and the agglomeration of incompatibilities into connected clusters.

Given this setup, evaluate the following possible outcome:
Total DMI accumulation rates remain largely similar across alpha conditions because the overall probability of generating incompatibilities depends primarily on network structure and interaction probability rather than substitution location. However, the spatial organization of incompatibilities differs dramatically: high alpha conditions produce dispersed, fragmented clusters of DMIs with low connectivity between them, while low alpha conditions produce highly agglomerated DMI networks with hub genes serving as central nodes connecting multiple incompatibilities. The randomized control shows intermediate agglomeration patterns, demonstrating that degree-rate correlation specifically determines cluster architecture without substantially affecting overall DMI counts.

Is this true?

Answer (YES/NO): NO